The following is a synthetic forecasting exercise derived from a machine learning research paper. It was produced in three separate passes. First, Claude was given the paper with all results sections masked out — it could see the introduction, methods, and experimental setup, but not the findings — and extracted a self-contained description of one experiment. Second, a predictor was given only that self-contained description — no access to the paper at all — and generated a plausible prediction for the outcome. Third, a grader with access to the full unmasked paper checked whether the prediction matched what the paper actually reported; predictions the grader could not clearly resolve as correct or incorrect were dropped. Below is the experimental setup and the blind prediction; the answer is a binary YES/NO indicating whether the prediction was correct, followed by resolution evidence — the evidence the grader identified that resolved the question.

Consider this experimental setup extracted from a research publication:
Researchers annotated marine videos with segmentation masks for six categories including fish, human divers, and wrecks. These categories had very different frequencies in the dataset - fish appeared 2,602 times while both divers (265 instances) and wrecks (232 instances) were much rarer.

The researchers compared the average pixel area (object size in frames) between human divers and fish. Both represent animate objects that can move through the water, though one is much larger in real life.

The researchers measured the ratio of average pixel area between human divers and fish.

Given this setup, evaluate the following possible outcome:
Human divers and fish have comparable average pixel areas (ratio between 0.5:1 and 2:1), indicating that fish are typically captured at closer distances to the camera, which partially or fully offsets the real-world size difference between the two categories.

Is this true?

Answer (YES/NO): YES